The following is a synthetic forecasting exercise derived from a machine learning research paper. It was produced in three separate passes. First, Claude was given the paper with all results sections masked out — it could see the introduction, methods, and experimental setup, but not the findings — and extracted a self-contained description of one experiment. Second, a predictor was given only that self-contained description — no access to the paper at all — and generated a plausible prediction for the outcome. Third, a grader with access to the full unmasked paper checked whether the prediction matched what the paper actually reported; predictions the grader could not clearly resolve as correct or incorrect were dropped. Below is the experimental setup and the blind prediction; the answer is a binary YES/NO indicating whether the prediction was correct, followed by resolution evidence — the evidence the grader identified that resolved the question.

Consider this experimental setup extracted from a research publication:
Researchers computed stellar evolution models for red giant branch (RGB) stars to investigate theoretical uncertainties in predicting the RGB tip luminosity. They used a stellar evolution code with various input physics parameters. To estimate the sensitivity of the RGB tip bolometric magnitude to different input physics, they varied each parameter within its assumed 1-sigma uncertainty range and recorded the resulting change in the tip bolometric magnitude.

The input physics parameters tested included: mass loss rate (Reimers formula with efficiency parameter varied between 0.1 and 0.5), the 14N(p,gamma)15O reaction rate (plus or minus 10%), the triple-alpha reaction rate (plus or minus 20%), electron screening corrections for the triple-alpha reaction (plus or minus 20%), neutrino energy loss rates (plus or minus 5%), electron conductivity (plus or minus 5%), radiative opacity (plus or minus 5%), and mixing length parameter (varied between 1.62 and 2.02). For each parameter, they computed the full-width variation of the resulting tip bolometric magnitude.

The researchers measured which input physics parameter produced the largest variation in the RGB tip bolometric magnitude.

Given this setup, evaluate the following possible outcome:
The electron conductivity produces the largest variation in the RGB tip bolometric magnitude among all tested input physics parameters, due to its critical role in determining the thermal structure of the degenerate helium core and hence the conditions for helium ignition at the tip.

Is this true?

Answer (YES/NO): YES